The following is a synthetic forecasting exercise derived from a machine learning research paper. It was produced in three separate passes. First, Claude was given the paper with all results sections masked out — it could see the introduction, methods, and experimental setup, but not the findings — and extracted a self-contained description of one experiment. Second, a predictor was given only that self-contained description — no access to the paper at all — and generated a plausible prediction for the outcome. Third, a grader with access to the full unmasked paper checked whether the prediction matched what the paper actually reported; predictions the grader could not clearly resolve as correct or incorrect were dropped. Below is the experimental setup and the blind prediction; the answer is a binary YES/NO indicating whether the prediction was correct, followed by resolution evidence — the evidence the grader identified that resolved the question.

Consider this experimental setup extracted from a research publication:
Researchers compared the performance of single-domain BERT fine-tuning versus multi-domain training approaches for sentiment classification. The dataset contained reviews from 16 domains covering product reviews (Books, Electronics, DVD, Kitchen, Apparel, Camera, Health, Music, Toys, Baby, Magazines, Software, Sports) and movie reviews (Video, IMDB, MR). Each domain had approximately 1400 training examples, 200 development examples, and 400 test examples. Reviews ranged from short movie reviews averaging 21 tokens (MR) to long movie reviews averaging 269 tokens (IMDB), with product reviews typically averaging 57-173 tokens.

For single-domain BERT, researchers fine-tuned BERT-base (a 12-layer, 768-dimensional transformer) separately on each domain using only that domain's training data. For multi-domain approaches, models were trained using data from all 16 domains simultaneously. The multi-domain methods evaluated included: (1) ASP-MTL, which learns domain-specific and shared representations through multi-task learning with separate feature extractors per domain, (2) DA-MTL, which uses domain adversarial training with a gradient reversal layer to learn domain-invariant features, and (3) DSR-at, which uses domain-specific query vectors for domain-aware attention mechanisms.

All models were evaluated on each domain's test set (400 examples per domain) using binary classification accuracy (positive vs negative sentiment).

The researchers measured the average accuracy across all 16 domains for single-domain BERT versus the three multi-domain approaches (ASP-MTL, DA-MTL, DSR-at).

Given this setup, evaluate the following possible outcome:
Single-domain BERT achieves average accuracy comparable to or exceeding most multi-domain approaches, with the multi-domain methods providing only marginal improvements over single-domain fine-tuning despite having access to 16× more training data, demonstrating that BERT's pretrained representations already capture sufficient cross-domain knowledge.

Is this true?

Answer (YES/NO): YES